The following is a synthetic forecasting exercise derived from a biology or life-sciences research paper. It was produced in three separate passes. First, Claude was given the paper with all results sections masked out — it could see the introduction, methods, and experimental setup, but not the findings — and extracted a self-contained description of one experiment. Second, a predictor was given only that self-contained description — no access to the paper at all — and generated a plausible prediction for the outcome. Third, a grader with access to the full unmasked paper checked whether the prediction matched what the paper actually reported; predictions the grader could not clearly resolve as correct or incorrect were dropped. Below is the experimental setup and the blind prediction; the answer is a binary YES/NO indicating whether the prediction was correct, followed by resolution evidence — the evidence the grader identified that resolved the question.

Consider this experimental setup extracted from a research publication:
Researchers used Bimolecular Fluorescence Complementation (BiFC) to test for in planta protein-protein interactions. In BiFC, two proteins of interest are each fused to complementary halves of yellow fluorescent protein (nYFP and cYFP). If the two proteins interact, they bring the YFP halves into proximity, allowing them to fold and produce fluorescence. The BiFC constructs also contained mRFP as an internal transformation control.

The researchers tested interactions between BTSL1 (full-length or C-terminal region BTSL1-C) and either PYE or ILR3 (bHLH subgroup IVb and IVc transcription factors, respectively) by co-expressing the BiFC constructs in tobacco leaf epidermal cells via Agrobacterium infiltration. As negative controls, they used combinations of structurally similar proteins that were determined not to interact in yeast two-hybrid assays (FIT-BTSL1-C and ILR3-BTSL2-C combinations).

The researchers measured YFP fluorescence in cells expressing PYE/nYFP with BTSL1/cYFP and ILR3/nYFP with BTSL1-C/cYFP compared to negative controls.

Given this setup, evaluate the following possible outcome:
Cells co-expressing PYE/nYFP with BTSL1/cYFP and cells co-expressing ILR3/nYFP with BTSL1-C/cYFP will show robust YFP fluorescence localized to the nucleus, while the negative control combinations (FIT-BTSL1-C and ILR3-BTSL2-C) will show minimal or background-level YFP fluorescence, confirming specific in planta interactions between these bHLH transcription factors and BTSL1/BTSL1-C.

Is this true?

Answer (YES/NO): NO